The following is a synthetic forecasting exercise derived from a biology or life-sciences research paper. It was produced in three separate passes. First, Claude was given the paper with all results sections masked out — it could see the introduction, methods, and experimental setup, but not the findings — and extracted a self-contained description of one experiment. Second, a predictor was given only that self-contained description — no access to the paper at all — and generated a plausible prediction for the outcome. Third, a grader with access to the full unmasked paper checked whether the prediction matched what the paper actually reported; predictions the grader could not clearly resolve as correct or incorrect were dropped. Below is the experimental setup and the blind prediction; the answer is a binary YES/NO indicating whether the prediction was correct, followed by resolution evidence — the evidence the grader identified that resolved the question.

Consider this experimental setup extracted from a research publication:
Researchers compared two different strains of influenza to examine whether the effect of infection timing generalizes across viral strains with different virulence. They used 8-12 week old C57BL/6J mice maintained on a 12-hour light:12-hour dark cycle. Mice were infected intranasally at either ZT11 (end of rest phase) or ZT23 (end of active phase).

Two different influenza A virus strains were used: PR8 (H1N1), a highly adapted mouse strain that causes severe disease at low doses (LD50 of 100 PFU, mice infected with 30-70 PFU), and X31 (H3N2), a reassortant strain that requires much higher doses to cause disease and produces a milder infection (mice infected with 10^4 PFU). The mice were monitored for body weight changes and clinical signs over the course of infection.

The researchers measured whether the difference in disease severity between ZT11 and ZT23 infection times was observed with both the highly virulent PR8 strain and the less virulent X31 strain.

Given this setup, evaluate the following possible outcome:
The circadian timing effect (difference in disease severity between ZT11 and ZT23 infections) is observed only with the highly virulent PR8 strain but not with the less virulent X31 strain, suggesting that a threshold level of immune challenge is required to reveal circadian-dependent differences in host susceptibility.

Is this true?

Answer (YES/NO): NO